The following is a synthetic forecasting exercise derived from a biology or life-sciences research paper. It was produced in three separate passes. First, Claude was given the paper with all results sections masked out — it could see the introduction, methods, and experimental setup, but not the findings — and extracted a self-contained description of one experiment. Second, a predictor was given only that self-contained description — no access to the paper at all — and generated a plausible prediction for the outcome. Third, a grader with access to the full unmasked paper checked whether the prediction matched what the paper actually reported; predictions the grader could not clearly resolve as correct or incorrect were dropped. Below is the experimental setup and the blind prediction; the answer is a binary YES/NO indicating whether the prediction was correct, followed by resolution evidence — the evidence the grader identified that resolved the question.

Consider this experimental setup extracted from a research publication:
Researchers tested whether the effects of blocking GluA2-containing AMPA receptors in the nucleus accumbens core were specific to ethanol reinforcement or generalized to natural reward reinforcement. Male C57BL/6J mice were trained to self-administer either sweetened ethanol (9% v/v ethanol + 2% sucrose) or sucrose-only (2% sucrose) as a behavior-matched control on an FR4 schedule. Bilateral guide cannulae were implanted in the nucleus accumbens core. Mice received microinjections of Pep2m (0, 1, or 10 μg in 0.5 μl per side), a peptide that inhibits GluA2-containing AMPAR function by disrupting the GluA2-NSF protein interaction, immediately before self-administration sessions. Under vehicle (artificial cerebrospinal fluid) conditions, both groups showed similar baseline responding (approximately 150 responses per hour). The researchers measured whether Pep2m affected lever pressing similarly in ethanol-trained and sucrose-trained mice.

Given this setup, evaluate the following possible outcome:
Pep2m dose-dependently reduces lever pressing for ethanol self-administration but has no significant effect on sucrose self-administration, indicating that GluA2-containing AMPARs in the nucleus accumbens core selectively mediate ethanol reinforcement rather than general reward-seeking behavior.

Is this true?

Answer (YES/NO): YES